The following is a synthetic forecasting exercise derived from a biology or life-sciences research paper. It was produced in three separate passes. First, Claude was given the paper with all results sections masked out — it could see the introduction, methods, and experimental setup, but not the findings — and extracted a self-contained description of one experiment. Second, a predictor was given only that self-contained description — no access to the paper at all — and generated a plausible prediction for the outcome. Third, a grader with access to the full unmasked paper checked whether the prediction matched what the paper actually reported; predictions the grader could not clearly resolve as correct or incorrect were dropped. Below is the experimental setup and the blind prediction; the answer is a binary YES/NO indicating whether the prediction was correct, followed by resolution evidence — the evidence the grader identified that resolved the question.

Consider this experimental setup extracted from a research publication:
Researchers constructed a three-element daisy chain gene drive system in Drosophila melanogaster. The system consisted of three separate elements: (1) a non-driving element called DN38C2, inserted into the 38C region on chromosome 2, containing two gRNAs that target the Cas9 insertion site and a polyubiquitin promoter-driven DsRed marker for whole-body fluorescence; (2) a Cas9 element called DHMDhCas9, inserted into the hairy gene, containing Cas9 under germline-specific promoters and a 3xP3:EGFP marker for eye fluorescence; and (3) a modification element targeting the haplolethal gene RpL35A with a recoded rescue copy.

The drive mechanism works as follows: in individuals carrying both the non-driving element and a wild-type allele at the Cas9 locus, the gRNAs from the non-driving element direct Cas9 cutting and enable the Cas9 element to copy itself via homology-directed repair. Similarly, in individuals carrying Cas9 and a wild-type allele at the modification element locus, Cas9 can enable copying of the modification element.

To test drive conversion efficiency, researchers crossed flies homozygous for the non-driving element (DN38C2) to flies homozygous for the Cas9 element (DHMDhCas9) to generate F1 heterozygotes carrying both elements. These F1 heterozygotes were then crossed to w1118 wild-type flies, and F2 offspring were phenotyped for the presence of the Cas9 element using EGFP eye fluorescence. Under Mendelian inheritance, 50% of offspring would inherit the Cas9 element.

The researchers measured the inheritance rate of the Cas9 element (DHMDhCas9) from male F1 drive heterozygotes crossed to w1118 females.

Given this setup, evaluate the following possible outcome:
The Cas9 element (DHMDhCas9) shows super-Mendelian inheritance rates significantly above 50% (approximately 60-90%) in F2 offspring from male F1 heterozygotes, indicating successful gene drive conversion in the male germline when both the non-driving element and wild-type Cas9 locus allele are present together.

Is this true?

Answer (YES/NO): NO